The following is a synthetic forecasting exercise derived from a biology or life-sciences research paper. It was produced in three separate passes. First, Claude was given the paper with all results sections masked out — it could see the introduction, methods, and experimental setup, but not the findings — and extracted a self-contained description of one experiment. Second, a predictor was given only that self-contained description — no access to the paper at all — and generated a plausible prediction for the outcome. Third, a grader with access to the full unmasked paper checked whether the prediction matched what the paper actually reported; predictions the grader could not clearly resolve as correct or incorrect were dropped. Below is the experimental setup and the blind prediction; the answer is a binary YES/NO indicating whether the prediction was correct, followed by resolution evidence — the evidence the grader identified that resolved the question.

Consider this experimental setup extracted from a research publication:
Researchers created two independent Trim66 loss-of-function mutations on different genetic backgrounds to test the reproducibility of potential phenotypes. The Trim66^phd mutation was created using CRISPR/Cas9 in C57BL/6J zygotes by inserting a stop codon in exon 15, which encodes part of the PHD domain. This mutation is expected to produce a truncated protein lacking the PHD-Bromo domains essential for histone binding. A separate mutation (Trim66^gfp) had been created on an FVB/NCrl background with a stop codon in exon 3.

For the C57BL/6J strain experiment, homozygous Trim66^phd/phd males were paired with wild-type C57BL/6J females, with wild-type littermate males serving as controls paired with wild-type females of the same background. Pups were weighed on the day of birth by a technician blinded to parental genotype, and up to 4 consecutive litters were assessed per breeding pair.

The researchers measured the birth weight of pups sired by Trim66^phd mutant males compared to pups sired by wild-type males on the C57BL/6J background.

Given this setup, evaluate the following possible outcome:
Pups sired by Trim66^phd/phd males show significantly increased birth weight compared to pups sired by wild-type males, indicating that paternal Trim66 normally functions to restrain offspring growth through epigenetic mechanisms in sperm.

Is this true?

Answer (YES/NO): YES